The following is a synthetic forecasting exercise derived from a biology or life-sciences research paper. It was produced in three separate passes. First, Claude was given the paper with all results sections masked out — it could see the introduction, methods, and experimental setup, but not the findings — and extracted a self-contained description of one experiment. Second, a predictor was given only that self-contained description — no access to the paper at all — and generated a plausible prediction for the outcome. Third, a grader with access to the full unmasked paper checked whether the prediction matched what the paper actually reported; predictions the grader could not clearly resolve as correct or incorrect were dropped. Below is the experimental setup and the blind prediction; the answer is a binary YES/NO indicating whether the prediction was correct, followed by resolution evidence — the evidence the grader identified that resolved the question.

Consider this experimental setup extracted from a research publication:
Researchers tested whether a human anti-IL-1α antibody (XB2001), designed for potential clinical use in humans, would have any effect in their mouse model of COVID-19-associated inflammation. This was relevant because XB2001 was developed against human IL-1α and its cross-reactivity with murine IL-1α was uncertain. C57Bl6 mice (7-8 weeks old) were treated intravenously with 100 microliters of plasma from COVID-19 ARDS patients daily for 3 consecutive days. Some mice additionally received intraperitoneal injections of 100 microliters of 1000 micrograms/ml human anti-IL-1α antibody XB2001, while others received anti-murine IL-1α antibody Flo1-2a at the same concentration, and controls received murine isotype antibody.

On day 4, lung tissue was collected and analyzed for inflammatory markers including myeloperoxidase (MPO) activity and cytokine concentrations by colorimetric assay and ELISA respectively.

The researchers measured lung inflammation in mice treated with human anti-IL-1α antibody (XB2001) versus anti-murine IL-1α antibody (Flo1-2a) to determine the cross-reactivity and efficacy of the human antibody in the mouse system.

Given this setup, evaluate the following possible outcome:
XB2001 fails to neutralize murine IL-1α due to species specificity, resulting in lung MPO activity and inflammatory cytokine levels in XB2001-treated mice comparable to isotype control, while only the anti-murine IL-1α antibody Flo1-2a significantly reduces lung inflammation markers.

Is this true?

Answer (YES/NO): YES